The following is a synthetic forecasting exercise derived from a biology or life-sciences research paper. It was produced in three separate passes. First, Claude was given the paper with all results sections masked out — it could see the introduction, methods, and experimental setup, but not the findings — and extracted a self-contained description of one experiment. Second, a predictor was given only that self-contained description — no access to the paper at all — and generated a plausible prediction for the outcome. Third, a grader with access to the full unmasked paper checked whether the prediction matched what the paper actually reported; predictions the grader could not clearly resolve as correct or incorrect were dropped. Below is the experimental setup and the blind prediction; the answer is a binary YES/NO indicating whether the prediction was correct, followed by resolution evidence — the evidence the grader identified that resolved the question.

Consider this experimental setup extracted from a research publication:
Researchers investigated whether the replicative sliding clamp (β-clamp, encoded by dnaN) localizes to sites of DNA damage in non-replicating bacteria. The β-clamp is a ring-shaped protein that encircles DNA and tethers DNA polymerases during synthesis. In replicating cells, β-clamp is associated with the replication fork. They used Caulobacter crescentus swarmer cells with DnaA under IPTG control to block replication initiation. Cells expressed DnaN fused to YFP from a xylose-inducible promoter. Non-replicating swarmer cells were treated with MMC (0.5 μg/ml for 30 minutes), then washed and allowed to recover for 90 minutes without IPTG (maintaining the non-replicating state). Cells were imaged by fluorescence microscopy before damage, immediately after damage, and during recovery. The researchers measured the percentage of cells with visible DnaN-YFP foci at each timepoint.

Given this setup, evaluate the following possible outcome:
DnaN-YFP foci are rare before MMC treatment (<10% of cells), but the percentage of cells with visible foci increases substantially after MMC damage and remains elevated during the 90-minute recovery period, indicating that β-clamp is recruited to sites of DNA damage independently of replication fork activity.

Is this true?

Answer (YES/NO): NO